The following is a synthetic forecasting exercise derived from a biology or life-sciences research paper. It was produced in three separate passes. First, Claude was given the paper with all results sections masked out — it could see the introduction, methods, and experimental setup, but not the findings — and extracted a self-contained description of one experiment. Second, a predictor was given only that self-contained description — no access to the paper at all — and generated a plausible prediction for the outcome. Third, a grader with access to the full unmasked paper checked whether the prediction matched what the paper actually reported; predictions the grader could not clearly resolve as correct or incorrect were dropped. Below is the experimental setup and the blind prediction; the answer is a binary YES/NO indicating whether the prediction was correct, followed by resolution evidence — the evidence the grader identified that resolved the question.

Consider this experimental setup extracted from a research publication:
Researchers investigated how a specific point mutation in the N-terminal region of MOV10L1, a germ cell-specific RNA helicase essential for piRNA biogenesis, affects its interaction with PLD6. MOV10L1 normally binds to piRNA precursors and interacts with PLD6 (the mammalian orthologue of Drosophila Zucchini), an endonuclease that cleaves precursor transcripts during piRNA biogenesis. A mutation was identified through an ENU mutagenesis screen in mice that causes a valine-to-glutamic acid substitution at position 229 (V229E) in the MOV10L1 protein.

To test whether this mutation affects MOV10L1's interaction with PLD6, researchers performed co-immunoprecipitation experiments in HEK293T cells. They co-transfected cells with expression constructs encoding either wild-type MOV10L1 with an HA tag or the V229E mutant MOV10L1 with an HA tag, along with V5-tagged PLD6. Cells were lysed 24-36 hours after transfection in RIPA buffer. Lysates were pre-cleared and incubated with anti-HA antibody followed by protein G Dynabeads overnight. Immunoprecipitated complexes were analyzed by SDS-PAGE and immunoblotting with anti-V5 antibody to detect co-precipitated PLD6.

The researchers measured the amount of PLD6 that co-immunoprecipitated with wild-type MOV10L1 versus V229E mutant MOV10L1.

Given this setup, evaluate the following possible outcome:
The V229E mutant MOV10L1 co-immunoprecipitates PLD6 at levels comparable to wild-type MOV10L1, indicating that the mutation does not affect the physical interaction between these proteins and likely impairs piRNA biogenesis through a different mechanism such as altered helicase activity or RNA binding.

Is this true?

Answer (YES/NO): NO